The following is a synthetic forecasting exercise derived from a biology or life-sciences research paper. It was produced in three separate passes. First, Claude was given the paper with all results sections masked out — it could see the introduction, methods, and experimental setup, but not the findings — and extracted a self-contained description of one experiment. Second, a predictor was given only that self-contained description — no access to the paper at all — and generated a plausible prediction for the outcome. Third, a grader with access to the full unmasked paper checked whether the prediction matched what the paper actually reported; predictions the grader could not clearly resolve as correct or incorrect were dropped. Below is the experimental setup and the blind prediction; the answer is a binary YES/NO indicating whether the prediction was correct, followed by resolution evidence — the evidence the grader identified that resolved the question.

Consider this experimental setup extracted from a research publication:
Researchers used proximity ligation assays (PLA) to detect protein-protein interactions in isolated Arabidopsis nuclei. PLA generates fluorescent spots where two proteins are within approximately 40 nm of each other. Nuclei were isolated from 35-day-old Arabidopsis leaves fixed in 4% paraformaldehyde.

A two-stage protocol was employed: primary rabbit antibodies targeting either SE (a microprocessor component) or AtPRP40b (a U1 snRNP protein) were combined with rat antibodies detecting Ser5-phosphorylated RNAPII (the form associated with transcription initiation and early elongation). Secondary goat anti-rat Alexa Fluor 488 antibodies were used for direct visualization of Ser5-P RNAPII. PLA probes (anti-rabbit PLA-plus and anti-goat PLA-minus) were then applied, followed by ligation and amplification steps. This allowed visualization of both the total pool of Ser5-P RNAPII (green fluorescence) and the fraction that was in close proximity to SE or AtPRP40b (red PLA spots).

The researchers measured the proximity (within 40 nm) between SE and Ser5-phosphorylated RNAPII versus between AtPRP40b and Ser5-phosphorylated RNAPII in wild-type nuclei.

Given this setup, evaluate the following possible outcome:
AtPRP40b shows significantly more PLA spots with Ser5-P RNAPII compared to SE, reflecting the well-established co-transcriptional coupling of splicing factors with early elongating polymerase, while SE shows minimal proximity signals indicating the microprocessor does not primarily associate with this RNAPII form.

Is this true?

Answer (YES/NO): NO